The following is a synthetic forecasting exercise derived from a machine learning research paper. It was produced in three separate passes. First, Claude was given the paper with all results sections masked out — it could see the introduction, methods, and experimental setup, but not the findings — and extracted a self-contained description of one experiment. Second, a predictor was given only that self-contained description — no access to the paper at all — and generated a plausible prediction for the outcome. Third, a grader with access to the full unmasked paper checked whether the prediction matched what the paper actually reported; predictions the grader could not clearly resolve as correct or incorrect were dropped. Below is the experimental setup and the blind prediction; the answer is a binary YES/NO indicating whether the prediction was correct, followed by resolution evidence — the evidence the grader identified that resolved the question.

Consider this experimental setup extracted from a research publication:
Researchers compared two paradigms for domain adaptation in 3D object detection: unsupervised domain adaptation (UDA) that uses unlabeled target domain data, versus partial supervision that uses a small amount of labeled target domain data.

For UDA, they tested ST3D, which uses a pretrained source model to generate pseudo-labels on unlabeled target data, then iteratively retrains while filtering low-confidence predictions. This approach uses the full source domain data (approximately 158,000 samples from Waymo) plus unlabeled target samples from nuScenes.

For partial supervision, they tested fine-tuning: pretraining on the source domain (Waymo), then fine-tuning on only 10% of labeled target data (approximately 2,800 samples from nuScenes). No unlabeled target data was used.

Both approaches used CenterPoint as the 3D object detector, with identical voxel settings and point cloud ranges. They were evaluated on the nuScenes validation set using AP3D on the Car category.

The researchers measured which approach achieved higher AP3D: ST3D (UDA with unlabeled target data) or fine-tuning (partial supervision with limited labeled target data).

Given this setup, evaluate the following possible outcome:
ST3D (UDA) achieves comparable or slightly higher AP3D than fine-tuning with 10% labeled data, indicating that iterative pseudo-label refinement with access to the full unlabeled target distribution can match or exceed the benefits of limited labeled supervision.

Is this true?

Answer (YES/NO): NO